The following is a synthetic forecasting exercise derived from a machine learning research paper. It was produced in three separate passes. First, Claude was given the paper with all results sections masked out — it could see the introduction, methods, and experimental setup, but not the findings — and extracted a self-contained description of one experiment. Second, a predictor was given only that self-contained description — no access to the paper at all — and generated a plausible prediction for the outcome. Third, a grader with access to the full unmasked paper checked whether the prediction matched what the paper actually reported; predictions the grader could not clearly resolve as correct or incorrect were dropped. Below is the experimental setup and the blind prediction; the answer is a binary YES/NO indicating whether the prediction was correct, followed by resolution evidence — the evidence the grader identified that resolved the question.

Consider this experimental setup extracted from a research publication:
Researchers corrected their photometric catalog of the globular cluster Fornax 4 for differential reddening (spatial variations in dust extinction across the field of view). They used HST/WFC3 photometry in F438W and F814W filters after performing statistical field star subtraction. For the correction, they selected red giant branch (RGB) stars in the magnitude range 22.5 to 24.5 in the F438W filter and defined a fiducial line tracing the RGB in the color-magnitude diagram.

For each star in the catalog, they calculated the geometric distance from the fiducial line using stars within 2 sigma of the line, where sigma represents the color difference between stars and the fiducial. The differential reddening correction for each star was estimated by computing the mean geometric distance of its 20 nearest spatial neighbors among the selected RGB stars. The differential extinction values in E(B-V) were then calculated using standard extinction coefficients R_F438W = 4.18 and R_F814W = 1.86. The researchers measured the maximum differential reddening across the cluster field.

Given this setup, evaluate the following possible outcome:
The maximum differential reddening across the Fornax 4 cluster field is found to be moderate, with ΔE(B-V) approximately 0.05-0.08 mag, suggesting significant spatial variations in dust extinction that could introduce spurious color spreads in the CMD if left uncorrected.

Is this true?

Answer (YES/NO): NO